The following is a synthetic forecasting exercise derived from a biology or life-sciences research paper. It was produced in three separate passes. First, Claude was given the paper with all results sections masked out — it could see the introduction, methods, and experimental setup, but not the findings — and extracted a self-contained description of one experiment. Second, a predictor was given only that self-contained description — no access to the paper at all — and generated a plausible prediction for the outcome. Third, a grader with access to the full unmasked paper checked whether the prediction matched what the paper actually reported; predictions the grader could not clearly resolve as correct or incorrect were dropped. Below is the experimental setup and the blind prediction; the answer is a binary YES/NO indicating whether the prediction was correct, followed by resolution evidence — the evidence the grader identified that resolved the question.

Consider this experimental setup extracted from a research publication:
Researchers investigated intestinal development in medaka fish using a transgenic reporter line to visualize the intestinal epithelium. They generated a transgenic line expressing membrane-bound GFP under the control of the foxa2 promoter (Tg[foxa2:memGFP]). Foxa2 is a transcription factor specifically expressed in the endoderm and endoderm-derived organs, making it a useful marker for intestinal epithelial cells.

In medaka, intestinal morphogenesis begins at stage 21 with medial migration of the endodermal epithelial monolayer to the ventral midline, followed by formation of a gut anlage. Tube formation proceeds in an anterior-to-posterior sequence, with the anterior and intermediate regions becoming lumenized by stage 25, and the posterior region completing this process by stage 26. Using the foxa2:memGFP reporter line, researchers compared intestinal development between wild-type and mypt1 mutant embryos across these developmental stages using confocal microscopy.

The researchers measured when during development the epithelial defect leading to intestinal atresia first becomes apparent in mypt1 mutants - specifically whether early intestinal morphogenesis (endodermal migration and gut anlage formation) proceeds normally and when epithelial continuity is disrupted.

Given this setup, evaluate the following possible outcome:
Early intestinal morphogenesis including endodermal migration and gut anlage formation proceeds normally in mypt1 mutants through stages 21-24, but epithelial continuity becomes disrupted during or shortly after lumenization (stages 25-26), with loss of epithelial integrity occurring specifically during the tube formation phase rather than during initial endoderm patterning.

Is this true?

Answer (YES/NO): YES